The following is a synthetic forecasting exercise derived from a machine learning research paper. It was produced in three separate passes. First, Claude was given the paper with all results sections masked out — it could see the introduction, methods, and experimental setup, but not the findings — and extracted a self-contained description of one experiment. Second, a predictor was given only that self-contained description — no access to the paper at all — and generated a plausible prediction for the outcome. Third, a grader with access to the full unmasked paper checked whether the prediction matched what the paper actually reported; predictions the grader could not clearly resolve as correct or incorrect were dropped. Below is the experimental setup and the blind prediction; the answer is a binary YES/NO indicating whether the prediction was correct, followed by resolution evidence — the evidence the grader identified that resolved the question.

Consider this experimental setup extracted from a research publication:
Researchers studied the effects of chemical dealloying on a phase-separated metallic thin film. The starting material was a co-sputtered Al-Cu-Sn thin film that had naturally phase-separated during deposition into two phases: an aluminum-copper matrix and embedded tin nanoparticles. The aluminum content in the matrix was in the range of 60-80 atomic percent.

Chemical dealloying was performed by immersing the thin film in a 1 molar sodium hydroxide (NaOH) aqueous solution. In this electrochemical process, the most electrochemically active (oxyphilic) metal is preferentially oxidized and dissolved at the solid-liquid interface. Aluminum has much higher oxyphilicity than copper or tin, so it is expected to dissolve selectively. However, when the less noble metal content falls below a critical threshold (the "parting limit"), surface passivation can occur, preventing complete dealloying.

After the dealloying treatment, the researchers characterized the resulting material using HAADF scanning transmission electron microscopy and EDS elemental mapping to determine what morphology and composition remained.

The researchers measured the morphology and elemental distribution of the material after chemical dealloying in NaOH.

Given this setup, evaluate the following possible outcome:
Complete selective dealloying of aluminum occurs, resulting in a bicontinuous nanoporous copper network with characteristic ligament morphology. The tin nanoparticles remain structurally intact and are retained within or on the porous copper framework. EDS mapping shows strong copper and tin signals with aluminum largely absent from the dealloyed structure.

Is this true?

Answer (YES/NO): NO